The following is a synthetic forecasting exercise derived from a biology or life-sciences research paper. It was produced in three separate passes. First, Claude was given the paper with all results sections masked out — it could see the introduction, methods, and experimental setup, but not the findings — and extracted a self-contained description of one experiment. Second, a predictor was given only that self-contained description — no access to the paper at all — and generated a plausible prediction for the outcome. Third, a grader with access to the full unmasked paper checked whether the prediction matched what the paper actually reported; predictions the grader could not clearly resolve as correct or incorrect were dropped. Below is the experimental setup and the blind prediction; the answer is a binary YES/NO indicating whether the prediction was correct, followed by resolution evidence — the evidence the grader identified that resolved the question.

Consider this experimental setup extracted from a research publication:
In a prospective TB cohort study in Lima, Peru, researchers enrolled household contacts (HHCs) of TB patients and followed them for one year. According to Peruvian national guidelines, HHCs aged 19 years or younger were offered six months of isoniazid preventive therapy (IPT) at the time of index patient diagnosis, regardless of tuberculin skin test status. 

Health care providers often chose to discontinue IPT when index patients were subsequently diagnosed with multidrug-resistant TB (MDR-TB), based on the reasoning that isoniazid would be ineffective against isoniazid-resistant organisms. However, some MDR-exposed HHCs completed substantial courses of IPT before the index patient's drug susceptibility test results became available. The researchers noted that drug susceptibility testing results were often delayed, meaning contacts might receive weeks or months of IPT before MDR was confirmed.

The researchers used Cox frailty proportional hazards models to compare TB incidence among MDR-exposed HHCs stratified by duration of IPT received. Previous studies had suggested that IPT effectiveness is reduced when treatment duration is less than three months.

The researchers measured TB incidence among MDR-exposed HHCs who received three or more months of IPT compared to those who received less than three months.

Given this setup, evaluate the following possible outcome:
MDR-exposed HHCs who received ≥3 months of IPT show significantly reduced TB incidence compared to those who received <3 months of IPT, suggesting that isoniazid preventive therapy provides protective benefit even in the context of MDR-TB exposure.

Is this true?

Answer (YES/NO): NO